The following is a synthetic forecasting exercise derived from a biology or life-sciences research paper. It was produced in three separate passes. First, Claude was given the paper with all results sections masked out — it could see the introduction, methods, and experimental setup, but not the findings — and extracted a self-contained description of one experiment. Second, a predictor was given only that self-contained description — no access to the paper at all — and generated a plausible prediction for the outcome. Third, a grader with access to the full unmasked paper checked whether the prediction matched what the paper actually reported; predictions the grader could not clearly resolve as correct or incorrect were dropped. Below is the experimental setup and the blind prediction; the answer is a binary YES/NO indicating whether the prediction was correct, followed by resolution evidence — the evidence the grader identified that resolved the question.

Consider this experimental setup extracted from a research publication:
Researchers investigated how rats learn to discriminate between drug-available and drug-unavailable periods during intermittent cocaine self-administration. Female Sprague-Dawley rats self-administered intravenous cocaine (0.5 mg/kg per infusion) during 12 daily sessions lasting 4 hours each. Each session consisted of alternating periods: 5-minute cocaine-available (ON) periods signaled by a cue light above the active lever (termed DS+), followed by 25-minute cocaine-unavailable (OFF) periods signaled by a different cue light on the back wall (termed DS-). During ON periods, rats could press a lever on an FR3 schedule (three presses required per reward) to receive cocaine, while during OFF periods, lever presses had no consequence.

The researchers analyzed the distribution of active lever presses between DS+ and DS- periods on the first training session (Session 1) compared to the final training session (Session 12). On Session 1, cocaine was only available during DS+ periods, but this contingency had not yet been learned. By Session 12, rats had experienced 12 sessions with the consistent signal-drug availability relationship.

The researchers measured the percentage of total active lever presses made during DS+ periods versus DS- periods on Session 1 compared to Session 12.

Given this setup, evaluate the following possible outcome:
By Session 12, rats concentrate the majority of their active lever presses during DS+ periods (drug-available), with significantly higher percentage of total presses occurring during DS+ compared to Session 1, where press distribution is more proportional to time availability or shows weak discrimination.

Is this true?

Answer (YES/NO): YES